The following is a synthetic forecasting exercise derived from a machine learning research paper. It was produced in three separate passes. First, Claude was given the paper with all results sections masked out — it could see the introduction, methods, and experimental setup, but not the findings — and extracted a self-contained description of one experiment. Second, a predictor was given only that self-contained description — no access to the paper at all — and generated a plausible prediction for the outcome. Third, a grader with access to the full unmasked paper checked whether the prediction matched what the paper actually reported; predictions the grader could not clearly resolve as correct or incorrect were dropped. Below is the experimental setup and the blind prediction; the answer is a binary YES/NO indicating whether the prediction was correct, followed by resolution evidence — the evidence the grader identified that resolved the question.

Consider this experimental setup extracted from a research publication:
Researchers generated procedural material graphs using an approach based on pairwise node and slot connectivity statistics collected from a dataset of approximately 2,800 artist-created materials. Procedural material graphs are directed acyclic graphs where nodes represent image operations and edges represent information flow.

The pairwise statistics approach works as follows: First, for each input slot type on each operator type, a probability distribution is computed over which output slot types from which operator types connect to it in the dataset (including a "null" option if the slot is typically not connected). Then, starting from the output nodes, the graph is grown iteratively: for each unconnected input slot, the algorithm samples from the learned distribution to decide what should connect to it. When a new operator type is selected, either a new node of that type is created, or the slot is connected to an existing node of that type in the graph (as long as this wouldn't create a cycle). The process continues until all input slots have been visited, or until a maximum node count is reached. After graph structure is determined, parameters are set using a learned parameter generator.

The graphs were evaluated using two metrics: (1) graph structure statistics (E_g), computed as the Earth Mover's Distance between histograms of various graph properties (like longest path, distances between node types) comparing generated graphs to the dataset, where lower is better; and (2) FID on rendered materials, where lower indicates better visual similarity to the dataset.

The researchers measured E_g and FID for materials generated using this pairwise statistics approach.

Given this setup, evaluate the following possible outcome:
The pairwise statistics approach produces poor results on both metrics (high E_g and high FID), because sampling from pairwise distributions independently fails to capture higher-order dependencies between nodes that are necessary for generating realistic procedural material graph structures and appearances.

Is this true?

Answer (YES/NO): NO